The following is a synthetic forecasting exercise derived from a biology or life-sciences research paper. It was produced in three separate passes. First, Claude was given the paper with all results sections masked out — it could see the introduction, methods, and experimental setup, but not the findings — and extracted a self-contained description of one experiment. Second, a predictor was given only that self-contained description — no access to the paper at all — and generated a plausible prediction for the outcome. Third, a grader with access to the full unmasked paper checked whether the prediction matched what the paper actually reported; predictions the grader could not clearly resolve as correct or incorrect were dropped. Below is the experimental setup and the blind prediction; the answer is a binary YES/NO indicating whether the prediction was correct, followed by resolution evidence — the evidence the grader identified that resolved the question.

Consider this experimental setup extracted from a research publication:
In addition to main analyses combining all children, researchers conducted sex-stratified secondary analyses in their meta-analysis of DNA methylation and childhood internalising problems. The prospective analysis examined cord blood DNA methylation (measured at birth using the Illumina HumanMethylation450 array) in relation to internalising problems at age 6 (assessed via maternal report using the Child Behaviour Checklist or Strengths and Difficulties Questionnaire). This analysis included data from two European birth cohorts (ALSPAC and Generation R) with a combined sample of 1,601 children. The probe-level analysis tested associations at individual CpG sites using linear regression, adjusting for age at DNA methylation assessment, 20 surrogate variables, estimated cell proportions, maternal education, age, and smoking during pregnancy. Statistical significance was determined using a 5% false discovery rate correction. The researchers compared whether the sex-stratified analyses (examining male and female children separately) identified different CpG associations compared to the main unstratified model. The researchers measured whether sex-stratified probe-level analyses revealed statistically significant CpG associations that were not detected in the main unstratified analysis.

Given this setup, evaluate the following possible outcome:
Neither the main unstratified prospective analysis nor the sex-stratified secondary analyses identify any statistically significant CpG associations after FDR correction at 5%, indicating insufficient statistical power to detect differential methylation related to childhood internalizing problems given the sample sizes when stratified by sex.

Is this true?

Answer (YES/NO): NO